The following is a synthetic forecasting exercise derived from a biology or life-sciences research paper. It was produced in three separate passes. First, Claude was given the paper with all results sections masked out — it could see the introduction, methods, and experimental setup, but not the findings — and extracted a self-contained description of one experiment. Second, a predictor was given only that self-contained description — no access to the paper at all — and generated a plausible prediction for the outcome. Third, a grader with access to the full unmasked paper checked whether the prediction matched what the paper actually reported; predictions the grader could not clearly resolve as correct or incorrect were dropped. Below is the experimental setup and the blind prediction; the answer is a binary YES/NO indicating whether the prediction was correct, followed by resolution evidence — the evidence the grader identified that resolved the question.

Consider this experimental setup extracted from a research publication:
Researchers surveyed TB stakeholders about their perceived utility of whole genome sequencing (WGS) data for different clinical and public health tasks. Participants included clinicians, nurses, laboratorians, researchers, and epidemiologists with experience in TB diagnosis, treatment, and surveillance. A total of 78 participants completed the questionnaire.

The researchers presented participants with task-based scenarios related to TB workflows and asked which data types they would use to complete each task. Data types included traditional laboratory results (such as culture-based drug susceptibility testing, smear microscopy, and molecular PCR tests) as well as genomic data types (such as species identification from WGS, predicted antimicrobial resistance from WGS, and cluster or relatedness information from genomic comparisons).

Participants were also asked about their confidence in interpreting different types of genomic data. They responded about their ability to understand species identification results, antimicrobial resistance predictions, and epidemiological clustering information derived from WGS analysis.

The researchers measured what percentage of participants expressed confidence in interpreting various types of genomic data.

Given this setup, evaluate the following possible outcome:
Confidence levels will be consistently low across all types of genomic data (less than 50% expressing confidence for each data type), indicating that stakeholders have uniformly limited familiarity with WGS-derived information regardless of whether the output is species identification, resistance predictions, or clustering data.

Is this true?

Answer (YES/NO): NO